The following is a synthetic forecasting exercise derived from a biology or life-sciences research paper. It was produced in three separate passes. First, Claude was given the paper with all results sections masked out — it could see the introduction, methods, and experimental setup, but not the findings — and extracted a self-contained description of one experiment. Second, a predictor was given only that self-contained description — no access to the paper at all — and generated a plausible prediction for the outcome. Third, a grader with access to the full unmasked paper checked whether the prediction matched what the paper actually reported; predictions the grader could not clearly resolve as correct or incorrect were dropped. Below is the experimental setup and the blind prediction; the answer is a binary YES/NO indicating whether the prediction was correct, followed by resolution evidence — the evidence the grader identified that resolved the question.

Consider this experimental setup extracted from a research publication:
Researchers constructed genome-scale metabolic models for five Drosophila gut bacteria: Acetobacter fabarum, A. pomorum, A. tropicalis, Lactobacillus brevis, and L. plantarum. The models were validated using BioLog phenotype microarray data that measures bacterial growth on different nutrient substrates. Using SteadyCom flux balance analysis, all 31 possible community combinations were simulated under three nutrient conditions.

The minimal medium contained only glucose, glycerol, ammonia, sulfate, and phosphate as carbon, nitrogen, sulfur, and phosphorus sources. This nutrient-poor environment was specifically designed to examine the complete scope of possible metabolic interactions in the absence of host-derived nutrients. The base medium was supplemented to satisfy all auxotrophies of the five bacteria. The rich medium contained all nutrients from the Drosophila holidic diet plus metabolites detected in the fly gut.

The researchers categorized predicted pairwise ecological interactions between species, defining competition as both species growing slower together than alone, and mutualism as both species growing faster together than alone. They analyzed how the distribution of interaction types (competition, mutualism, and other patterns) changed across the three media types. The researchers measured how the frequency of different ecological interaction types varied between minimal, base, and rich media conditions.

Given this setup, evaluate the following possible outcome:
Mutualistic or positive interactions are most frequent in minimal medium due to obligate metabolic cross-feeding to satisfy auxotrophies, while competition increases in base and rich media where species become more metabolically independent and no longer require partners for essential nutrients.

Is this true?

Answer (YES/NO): YES